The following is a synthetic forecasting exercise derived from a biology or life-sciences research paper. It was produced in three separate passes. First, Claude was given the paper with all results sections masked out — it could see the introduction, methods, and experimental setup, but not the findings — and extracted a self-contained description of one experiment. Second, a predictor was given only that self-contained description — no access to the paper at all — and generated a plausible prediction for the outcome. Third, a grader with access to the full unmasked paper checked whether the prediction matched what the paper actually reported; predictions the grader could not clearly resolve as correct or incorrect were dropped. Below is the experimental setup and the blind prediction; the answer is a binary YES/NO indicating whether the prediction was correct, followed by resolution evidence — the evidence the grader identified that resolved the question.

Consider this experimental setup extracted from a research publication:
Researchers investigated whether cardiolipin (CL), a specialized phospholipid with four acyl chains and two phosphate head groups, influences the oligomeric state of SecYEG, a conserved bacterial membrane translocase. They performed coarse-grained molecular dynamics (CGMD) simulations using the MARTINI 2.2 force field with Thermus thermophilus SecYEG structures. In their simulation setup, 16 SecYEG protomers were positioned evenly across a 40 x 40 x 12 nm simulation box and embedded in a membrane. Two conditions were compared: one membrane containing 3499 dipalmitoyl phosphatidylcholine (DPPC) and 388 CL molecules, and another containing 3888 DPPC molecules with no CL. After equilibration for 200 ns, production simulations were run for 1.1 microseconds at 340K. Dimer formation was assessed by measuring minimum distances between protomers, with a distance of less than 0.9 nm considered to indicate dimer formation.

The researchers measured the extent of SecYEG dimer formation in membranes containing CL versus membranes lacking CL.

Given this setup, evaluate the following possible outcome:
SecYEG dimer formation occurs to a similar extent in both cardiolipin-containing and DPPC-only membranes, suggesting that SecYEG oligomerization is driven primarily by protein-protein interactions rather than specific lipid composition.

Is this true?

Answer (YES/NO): NO